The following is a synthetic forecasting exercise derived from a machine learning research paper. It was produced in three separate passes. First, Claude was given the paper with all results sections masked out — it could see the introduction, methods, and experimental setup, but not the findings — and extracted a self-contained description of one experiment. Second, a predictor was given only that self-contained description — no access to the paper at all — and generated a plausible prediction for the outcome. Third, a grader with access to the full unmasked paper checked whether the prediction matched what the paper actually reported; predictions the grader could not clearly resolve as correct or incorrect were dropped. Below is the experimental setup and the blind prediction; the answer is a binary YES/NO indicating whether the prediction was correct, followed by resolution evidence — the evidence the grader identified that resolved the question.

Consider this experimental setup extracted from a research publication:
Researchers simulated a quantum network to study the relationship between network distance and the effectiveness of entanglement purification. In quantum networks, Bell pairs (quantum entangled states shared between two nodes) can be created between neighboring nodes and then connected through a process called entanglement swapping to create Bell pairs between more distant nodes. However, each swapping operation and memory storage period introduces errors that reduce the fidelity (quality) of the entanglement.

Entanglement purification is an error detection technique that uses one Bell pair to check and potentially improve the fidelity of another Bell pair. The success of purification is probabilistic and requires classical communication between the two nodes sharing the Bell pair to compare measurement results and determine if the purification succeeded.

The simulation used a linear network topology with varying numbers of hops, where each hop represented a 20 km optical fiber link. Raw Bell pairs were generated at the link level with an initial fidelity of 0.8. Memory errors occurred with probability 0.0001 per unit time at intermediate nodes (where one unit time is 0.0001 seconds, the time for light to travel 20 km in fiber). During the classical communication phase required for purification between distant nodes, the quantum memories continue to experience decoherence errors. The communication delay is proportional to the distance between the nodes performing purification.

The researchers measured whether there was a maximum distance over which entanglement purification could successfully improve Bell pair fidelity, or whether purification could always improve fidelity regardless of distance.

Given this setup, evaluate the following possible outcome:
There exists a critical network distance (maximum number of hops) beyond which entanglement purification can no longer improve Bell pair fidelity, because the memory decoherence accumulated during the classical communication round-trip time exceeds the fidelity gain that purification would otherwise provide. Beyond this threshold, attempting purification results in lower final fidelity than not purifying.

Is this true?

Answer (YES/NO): YES